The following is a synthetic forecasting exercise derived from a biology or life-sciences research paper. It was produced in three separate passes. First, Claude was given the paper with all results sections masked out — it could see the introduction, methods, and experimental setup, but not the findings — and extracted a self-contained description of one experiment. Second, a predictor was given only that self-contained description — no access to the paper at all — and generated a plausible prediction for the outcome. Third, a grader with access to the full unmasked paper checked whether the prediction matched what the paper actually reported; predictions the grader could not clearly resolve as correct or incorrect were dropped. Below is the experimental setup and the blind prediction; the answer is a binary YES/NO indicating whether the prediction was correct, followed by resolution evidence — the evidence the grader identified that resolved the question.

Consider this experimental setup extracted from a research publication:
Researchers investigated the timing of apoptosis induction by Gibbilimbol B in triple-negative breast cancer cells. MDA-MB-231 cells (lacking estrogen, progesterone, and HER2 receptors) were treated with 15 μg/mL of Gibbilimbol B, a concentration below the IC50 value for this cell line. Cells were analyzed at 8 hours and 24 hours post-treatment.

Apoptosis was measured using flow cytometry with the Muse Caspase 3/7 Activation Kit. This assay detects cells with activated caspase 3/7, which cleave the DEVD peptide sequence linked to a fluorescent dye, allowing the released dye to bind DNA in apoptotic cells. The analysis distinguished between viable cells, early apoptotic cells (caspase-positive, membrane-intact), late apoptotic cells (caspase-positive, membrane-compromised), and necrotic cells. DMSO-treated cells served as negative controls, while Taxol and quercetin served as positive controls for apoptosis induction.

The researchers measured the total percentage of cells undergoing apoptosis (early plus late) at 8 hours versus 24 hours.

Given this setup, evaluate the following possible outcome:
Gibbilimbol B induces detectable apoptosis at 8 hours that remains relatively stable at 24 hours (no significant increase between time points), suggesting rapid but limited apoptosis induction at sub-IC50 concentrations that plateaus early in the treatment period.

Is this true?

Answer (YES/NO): NO